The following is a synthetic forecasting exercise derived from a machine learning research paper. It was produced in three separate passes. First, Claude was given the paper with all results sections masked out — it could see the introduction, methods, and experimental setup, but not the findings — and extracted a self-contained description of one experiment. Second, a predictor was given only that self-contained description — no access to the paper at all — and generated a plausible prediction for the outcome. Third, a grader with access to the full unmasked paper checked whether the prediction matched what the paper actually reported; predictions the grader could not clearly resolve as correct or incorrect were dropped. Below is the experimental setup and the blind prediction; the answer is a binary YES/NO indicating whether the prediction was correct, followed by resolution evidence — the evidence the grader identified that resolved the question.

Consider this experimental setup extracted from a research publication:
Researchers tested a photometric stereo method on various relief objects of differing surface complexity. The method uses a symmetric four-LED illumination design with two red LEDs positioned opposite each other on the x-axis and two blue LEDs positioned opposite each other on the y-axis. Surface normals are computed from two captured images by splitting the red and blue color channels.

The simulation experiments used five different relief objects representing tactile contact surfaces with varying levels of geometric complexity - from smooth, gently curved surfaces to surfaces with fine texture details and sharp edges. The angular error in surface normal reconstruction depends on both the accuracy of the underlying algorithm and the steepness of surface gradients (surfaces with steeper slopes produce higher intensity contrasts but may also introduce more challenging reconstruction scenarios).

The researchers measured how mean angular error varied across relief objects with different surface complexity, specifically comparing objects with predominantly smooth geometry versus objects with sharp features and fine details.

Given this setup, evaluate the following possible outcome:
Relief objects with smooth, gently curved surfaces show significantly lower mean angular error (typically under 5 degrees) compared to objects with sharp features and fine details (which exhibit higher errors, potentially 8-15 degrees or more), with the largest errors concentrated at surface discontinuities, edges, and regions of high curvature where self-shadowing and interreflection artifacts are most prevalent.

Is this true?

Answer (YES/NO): NO